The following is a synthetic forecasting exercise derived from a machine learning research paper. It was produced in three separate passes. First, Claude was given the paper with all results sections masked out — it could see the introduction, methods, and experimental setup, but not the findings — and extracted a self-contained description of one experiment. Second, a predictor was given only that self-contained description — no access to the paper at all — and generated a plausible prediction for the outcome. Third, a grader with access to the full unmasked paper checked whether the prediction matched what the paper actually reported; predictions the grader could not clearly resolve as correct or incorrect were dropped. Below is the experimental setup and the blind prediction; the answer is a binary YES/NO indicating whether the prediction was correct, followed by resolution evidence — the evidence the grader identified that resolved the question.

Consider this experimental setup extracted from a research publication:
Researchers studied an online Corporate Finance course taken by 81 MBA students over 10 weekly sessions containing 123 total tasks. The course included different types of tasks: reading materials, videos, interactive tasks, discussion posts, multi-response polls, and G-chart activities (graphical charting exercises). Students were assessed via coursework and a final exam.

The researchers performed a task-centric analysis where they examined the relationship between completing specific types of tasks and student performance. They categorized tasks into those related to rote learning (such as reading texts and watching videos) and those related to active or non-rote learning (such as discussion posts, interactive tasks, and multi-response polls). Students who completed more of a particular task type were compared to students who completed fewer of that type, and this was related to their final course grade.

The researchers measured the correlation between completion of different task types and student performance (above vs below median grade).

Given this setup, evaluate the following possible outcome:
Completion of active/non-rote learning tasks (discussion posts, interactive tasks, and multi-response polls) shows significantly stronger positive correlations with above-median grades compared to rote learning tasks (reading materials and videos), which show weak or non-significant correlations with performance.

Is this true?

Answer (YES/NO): YES